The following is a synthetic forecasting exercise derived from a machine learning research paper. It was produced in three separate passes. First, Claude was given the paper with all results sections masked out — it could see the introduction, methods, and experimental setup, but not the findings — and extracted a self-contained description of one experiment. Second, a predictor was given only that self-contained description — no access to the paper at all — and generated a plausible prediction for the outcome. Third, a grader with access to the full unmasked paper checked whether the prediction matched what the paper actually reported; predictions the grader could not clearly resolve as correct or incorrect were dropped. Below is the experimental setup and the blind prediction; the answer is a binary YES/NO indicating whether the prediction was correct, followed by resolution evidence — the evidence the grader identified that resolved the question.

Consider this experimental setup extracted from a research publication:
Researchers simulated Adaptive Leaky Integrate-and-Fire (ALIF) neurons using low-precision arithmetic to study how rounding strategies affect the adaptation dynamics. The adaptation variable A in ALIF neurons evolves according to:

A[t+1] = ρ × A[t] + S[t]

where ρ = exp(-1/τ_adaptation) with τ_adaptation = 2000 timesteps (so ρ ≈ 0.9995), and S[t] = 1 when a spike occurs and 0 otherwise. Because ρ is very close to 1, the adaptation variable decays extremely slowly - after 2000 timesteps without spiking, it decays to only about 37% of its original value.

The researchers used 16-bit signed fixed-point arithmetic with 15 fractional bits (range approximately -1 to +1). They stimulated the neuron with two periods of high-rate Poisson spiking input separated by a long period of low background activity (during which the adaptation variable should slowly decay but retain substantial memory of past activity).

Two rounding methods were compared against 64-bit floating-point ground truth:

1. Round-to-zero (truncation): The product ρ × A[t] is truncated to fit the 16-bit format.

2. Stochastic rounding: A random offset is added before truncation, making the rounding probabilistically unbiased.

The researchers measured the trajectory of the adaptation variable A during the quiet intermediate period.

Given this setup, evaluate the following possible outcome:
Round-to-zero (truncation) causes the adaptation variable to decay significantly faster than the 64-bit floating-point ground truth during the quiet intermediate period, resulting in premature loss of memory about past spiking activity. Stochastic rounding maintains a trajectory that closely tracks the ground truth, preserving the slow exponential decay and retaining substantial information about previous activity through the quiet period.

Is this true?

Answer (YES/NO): YES